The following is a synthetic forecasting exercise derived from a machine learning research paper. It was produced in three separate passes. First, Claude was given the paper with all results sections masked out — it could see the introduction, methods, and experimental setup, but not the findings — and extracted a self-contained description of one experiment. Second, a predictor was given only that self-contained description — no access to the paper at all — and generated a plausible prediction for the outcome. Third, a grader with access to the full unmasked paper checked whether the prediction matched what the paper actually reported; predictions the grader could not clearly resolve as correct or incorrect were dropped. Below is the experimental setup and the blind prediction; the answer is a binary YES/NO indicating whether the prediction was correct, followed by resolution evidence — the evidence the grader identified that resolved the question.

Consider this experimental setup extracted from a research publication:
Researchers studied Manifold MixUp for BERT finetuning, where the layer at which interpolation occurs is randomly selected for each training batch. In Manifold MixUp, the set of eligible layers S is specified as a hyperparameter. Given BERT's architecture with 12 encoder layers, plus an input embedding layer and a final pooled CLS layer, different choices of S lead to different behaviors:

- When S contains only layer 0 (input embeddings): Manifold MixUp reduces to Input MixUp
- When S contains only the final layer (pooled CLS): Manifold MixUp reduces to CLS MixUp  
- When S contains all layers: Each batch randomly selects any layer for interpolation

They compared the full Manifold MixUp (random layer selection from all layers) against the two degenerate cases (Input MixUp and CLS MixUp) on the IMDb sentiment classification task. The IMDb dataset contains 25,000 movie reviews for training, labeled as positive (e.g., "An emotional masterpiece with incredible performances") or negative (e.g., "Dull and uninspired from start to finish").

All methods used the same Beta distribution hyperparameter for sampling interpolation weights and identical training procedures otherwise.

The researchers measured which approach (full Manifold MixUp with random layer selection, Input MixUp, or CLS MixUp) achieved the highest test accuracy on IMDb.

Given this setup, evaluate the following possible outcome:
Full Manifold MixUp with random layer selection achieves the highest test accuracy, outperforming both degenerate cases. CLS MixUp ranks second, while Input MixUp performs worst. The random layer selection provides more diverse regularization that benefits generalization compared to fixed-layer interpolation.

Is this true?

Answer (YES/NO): NO